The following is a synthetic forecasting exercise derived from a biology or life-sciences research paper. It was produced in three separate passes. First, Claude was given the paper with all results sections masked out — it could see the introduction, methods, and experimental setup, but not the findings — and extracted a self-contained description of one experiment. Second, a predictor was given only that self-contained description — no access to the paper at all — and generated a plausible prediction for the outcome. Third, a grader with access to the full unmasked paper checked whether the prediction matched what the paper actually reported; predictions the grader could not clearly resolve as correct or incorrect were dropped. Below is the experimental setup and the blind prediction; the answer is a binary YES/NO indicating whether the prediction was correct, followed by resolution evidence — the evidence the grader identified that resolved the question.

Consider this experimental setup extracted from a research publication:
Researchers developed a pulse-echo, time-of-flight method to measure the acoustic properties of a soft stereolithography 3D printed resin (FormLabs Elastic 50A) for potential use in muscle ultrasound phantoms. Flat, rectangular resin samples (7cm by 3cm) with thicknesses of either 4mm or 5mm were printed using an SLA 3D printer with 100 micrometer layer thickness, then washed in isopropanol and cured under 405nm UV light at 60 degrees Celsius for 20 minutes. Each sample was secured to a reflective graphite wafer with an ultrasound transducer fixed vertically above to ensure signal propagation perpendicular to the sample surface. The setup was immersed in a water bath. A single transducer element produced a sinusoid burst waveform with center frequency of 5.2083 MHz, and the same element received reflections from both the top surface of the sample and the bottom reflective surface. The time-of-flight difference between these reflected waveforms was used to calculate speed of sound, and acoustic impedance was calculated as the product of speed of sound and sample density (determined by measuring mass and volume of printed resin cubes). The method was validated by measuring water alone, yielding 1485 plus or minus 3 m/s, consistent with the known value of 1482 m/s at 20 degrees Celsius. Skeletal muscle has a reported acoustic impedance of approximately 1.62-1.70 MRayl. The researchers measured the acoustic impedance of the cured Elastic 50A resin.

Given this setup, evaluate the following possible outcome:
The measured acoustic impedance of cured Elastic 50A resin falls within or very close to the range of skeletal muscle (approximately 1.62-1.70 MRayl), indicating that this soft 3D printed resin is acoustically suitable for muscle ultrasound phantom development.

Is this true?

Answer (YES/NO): NO